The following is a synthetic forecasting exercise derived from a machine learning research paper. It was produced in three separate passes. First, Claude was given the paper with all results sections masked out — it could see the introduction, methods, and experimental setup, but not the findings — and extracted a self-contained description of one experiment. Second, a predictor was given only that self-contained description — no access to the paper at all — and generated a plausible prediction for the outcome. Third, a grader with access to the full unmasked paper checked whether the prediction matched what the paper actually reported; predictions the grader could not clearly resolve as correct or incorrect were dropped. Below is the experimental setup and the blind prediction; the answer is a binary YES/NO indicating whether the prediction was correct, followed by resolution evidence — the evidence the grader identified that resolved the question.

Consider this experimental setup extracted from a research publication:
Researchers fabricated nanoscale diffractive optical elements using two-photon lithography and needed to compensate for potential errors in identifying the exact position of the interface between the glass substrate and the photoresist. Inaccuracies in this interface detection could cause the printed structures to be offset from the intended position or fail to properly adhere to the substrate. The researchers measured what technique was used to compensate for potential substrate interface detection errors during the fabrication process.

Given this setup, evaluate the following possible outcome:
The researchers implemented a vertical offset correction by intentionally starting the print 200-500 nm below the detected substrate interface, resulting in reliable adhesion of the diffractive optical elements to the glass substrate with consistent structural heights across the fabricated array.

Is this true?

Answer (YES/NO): NO